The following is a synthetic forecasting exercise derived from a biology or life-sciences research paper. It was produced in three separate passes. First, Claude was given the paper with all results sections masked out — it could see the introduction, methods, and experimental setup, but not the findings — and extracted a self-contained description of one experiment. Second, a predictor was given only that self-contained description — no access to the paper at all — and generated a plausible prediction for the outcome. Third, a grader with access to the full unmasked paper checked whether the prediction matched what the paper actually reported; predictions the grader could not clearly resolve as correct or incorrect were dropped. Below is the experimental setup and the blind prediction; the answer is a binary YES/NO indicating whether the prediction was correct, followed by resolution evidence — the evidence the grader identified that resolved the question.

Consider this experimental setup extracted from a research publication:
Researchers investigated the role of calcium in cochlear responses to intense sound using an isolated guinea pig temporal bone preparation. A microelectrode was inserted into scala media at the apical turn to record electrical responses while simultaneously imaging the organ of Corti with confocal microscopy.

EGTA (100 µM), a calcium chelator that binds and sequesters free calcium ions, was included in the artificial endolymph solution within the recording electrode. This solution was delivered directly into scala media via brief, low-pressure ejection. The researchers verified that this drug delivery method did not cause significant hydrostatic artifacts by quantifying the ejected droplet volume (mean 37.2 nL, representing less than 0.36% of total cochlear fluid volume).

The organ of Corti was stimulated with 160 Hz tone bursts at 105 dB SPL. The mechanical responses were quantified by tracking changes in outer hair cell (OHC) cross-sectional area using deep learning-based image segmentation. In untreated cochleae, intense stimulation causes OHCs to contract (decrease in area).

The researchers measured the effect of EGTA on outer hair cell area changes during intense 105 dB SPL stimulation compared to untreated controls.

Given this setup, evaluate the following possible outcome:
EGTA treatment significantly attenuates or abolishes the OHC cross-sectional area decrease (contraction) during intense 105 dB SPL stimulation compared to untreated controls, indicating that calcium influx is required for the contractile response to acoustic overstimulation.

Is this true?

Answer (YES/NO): YES